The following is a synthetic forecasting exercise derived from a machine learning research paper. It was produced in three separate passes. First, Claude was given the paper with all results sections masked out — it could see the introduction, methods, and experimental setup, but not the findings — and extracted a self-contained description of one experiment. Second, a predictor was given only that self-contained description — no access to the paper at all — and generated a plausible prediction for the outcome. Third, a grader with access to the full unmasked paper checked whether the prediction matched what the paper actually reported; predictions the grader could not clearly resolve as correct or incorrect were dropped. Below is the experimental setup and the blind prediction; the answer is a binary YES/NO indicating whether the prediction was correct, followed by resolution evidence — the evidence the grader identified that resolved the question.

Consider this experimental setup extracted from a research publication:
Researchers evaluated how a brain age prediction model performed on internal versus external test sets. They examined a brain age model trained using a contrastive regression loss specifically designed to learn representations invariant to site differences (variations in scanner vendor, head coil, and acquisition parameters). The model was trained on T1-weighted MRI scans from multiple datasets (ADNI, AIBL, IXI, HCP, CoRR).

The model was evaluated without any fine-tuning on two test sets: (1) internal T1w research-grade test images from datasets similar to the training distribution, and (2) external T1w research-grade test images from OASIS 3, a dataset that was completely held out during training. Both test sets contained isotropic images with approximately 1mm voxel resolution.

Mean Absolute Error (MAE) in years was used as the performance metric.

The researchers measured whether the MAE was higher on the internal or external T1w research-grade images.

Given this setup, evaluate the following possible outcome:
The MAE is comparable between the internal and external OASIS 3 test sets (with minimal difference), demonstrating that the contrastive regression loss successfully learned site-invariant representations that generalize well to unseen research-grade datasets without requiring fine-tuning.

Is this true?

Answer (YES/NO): NO